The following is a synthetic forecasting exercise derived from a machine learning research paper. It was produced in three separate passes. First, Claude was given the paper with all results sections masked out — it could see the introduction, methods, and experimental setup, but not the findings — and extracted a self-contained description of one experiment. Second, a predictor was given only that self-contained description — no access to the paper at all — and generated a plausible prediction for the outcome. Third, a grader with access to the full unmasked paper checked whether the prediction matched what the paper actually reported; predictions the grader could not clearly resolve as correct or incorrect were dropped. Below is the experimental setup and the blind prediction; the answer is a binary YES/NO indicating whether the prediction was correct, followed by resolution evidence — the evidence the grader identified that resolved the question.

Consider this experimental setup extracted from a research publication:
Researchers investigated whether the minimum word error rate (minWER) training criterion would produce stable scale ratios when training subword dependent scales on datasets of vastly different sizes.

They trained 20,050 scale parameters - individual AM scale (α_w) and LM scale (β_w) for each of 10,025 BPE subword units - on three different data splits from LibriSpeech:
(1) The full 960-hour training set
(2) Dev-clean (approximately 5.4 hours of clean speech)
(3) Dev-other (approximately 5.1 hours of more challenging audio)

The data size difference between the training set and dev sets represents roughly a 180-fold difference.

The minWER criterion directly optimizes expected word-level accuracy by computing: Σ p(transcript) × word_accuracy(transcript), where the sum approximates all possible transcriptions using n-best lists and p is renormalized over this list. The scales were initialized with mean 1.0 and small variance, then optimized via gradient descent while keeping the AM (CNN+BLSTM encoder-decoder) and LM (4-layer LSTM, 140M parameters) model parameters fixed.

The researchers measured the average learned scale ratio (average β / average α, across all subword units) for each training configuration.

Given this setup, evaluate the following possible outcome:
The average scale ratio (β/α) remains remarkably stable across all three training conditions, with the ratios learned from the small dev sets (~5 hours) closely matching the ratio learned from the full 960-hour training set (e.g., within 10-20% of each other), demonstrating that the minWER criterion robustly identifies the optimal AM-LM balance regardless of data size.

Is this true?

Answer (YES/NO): YES